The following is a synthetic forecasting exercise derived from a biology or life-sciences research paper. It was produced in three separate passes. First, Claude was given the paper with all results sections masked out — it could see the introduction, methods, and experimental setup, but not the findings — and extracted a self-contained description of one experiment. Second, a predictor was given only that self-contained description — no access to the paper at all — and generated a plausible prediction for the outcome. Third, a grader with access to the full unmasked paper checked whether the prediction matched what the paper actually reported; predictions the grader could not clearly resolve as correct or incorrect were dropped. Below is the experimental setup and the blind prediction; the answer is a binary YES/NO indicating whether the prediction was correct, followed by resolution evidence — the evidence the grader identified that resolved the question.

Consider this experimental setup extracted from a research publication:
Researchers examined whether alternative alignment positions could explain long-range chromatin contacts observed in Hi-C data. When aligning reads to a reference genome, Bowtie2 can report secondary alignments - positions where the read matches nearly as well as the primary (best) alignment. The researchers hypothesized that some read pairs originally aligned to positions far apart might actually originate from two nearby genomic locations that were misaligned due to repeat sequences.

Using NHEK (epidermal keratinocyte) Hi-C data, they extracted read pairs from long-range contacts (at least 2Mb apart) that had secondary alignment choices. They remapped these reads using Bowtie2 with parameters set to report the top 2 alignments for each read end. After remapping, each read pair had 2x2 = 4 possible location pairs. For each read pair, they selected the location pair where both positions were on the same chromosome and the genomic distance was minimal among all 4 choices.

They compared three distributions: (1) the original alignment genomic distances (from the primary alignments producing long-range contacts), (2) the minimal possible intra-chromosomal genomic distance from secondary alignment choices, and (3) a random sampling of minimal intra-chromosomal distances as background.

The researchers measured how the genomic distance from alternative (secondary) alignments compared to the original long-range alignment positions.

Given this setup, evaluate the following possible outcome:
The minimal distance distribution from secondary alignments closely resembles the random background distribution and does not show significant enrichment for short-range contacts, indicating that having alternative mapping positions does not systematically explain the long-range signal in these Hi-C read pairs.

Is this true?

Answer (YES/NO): NO